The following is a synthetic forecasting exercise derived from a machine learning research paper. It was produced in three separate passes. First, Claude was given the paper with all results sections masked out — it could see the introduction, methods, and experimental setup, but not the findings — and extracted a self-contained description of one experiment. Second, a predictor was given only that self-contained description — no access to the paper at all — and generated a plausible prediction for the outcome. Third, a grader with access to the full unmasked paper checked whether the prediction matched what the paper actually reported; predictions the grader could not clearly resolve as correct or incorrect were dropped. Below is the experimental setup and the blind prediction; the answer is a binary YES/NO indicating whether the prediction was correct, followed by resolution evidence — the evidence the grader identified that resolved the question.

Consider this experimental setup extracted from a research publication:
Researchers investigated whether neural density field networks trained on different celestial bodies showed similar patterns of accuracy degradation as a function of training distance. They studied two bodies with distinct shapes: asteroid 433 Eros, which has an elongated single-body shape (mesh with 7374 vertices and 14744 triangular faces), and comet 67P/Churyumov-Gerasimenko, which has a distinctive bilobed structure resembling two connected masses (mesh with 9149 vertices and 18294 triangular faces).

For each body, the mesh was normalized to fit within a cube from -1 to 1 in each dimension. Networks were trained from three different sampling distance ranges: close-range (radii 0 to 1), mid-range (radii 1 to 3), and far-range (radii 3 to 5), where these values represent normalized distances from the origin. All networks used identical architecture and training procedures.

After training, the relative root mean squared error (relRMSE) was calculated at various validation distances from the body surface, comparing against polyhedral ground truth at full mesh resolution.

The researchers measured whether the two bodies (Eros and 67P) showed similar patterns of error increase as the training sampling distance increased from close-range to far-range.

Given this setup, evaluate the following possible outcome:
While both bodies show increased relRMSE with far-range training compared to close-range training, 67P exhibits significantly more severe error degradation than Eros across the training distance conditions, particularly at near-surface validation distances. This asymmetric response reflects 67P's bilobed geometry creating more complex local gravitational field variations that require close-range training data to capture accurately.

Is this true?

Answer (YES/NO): NO